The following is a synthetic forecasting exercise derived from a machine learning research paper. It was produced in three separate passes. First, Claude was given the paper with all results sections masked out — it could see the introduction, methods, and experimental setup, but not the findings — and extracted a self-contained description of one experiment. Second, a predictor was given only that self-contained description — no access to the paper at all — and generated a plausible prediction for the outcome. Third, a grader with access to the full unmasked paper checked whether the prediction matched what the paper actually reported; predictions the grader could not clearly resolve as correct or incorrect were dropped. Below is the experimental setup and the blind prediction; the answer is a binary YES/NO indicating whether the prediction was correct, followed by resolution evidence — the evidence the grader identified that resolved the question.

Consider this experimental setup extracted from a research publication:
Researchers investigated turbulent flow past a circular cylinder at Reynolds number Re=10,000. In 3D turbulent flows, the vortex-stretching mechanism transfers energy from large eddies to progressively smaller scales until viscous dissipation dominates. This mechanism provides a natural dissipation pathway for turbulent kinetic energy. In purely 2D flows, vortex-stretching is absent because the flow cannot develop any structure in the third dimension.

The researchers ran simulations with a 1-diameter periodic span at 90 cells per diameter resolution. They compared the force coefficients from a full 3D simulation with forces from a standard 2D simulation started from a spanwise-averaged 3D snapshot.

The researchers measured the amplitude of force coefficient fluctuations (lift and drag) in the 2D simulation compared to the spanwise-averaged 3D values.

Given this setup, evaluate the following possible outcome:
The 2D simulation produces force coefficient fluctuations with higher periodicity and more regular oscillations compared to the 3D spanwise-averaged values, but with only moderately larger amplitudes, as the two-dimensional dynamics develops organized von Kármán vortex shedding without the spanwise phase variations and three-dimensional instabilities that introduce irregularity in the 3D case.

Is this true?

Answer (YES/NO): NO